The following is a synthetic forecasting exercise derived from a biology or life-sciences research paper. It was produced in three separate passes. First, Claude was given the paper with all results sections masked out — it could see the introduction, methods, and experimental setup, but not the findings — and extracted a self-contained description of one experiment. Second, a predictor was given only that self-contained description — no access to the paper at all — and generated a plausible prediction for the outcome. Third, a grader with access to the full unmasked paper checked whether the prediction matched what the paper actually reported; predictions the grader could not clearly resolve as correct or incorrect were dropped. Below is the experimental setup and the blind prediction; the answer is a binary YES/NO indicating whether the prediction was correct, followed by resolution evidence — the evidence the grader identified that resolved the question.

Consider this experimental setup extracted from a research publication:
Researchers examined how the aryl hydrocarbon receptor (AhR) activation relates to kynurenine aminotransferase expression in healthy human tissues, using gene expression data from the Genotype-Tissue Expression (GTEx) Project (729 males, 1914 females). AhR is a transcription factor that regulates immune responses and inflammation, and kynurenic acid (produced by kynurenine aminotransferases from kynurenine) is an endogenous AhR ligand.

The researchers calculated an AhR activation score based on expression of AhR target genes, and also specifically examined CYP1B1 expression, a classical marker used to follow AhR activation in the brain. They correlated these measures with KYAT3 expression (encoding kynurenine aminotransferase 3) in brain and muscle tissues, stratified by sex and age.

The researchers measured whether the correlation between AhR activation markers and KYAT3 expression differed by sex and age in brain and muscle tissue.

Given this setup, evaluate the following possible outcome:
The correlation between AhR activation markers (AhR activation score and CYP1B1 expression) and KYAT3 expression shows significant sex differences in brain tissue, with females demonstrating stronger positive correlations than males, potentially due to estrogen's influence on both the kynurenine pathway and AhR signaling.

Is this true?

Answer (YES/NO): NO